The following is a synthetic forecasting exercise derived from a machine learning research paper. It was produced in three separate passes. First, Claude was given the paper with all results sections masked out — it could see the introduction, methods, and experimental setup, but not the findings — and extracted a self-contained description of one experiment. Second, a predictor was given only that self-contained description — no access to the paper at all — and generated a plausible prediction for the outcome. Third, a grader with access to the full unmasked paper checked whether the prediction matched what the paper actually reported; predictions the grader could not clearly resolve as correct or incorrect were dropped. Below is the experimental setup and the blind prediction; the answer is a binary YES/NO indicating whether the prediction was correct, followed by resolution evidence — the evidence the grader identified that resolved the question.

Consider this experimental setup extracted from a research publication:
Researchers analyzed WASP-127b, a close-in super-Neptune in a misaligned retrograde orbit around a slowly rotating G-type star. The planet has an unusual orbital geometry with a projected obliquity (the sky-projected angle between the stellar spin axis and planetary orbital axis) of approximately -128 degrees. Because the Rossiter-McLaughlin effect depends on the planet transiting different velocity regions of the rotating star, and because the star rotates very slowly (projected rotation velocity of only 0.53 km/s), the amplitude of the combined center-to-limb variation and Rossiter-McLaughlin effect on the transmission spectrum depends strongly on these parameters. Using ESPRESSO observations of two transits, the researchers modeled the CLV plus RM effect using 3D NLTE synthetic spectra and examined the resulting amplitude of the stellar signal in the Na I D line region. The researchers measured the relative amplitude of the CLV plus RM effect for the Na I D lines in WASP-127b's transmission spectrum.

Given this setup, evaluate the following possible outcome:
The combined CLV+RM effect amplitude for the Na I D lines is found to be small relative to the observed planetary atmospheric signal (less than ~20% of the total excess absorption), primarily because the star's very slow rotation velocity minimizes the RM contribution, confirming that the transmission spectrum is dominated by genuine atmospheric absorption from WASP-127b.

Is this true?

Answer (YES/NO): NO